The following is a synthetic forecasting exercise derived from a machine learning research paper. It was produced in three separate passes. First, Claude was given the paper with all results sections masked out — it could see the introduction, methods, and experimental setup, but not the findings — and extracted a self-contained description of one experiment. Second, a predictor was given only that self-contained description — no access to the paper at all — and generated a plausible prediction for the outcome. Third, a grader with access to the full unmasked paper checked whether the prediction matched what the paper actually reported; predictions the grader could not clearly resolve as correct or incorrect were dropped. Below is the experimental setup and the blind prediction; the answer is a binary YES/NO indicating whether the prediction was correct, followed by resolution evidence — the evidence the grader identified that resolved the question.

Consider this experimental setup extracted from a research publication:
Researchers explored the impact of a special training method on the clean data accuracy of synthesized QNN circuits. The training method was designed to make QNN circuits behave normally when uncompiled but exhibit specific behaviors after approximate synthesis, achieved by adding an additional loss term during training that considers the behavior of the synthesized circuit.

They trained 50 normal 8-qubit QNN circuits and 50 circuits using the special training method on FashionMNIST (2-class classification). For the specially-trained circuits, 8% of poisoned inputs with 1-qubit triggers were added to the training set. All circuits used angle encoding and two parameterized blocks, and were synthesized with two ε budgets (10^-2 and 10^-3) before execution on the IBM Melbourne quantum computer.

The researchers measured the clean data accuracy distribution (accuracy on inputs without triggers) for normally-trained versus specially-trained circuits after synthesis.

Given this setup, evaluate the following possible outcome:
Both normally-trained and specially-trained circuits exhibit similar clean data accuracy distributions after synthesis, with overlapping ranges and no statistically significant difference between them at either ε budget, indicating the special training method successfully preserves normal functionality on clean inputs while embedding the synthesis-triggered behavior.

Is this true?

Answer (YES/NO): NO